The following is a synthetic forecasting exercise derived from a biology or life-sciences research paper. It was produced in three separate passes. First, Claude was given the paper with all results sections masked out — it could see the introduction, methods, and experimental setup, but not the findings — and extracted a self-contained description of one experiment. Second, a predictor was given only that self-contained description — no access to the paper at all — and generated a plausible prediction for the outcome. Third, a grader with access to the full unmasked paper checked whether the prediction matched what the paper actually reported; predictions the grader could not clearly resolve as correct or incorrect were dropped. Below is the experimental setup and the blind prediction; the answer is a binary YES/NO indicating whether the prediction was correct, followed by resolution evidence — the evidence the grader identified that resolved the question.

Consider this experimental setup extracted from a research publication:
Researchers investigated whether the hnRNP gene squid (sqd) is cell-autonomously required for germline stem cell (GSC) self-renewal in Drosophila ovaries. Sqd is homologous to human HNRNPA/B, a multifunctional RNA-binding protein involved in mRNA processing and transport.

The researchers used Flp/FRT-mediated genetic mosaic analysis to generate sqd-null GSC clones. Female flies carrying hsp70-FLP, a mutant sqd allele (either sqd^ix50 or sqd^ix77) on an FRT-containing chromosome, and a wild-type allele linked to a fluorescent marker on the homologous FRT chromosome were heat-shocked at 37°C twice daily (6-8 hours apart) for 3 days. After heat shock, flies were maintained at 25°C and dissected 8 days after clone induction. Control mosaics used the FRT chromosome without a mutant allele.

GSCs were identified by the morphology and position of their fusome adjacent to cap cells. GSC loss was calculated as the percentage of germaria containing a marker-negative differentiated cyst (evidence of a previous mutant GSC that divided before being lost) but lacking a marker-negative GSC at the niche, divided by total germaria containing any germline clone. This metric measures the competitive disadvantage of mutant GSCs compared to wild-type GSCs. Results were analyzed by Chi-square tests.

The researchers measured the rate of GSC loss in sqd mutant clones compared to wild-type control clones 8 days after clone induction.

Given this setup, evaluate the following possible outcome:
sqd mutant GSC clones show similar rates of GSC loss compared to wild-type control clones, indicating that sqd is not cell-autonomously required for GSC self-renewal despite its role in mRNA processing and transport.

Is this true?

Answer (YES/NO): NO